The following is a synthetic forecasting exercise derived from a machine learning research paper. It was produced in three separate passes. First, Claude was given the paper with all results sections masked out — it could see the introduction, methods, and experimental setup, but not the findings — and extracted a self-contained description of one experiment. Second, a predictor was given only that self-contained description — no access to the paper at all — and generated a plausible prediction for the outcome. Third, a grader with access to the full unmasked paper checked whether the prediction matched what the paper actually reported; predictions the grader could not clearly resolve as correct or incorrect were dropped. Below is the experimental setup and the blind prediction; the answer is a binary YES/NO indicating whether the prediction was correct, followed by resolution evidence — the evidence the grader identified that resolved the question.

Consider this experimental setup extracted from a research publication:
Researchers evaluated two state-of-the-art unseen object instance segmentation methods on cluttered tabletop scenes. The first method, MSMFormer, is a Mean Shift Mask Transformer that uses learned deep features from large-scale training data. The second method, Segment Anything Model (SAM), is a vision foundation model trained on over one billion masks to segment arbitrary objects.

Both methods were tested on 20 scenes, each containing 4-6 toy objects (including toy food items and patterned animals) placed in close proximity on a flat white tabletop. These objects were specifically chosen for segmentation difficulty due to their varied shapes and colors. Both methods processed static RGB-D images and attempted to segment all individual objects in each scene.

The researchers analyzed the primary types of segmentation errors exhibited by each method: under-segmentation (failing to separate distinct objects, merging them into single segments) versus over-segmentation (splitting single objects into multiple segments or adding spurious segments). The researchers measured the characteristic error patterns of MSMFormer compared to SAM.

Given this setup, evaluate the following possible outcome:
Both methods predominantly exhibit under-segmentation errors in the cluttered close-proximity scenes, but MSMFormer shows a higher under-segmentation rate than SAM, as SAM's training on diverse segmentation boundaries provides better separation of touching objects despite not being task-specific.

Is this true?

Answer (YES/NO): NO